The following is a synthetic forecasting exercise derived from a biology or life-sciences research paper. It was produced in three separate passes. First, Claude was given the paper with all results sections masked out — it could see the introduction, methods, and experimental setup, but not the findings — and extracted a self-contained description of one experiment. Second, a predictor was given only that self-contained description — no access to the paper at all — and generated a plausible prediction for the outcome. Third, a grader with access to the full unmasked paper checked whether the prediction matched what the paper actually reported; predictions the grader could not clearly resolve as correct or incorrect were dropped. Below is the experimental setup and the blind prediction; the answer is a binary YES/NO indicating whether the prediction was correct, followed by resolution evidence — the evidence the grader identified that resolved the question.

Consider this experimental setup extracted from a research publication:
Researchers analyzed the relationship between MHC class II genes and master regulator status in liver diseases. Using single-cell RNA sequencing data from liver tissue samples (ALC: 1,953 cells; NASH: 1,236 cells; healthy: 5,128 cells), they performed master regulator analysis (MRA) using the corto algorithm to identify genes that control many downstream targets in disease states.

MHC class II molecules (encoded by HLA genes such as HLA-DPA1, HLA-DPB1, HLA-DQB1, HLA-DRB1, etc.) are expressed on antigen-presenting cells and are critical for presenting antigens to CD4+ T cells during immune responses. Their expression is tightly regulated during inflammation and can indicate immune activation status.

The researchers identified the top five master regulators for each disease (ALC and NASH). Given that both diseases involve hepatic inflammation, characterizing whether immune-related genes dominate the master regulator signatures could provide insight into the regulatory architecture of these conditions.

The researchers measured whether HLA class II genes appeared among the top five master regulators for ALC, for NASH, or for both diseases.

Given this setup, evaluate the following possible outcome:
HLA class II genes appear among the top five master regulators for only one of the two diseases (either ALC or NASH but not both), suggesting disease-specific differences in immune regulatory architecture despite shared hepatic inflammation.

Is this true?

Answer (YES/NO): NO